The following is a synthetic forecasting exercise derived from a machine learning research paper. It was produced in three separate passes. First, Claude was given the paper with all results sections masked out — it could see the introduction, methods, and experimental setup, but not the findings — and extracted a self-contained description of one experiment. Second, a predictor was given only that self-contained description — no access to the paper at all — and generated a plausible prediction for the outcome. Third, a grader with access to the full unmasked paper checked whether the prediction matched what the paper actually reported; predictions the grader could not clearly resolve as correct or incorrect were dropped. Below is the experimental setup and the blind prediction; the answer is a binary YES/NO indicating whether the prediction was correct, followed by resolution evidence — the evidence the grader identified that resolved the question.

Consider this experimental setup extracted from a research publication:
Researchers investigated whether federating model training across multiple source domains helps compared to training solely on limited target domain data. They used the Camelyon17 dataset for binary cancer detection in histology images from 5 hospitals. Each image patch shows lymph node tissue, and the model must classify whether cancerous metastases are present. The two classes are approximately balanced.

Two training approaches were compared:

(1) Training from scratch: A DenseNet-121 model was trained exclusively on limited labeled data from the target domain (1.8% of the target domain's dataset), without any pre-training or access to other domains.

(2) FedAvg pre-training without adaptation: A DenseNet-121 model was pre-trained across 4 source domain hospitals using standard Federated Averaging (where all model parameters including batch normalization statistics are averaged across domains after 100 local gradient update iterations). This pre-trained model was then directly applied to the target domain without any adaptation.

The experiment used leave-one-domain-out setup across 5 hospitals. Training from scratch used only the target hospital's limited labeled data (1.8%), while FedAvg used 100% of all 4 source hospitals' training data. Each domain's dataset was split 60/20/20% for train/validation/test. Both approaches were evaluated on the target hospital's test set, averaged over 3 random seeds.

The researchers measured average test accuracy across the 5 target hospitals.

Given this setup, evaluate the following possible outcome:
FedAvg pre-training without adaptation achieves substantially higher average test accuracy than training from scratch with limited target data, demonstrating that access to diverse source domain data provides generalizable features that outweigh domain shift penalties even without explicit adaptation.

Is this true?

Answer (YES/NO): NO